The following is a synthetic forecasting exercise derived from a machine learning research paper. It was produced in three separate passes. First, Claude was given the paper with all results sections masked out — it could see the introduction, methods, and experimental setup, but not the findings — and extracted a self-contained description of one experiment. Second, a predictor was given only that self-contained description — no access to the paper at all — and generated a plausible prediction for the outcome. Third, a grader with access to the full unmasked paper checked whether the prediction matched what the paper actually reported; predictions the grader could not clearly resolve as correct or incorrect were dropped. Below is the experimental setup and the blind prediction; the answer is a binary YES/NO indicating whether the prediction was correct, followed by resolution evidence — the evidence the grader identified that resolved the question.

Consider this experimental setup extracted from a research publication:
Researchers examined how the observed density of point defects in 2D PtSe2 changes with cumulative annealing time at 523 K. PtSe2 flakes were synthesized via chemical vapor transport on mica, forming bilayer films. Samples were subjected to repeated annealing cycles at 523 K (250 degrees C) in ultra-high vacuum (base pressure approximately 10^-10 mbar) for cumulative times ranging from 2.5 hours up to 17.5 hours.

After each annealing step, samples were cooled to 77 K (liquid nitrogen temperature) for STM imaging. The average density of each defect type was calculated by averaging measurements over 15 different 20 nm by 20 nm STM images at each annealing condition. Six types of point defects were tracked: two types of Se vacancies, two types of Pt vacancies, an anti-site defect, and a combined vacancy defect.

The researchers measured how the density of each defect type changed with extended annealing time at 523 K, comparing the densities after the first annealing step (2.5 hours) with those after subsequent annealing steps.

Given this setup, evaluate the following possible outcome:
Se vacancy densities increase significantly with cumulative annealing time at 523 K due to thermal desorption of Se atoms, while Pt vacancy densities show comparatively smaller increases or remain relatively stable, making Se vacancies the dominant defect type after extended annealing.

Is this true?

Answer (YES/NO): NO